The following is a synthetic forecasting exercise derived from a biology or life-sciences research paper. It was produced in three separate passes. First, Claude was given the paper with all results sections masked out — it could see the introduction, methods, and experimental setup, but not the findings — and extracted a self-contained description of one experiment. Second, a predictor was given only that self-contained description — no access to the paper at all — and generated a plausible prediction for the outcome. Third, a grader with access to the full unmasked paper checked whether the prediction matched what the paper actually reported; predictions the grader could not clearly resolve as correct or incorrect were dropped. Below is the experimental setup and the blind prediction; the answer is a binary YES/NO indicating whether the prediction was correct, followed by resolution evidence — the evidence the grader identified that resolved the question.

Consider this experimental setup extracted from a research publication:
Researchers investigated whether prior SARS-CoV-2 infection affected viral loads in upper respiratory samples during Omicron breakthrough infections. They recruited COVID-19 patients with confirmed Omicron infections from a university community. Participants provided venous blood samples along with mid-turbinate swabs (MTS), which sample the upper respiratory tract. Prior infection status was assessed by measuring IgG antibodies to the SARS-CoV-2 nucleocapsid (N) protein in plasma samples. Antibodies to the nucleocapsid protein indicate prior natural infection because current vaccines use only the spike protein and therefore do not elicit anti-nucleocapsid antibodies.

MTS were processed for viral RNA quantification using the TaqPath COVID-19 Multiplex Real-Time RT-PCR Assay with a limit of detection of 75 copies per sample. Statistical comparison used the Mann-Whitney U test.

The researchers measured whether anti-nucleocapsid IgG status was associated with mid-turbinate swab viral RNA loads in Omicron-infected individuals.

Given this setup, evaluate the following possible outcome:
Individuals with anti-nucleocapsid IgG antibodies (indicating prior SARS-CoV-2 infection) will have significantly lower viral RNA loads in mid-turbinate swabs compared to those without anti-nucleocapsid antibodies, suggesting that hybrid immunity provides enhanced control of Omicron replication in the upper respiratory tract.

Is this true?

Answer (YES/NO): YES